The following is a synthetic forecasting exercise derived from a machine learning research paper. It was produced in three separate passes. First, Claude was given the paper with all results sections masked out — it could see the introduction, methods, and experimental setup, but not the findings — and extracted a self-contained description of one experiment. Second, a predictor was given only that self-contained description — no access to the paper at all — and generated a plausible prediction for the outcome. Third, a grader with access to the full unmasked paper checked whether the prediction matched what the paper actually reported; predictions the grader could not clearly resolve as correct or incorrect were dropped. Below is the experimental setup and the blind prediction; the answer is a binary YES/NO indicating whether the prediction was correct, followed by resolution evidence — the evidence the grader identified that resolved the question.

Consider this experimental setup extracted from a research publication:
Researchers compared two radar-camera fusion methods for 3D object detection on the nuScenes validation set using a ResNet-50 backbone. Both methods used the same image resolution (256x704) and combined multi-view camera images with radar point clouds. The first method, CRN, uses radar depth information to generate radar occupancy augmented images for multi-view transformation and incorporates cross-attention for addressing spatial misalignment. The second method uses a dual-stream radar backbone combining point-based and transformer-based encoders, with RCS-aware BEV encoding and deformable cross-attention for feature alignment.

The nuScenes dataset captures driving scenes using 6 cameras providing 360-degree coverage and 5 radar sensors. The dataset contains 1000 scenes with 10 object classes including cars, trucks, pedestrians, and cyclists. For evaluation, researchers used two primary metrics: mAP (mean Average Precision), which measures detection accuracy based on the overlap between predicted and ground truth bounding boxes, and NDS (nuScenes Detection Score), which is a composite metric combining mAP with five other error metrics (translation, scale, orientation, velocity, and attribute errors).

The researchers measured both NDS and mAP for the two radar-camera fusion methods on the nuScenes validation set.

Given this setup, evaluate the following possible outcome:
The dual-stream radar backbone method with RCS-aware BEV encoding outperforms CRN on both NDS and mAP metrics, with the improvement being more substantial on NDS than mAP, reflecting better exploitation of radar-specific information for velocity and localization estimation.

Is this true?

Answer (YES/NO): NO